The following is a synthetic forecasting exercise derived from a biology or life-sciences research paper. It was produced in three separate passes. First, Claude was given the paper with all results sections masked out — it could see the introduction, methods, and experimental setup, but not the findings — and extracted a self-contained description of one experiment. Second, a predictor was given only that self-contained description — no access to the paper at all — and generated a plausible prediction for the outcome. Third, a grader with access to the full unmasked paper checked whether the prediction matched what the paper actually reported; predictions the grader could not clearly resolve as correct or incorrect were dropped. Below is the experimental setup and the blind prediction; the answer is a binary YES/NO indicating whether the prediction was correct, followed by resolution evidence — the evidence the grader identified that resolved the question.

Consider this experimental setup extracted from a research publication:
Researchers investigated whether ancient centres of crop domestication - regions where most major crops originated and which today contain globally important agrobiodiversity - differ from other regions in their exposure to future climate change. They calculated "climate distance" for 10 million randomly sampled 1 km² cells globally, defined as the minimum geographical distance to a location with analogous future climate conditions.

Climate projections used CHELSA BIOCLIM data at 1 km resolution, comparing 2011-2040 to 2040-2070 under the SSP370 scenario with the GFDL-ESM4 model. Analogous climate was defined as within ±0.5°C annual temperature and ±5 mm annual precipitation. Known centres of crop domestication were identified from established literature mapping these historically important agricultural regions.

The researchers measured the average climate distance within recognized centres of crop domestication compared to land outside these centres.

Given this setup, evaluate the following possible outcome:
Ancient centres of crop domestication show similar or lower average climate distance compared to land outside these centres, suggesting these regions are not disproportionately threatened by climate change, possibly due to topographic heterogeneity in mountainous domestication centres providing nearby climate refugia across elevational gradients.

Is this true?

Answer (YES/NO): YES